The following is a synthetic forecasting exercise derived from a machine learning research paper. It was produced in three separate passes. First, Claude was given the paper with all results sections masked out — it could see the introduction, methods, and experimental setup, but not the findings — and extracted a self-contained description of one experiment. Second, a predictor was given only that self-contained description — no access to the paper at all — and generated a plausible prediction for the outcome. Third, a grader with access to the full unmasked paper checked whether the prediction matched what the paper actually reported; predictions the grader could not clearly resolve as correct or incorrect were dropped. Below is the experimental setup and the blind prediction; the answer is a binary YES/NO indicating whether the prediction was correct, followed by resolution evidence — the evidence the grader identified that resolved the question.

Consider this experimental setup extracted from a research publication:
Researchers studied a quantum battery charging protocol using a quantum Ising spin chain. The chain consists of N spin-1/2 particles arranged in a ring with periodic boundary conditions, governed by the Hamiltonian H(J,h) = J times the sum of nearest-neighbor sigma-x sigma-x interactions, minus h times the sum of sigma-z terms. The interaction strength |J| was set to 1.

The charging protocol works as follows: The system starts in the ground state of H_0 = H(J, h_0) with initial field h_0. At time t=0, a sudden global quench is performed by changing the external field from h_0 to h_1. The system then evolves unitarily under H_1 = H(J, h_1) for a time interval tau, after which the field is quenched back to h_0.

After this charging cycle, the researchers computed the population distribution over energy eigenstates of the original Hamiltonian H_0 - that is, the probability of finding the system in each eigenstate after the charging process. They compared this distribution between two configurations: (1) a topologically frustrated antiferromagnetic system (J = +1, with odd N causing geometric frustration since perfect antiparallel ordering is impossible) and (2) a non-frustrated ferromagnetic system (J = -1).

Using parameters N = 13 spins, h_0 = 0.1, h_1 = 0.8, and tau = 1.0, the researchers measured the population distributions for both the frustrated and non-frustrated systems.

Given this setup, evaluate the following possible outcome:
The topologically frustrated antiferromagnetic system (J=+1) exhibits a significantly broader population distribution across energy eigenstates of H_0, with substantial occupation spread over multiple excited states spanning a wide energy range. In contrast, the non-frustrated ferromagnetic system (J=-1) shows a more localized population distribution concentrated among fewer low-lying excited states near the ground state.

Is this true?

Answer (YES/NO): NO